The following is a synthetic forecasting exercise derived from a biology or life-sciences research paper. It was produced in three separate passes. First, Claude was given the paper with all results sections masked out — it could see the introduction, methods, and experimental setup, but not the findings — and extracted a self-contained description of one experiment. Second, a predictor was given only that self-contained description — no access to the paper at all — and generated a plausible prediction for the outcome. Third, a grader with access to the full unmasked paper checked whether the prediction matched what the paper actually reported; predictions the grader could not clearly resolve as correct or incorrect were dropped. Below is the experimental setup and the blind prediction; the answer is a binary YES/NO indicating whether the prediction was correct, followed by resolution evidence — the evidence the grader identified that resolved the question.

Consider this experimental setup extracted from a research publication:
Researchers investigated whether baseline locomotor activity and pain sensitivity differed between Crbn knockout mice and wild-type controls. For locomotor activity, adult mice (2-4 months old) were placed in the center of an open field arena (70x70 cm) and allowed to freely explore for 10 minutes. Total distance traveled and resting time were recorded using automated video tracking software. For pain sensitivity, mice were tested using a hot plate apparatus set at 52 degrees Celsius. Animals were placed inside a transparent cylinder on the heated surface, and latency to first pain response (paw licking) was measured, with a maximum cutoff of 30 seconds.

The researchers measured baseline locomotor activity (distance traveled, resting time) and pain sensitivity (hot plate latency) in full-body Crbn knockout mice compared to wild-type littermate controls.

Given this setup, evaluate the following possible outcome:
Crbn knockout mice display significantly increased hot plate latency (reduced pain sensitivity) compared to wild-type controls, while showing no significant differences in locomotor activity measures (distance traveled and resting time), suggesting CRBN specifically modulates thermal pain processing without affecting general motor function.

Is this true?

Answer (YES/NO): NO